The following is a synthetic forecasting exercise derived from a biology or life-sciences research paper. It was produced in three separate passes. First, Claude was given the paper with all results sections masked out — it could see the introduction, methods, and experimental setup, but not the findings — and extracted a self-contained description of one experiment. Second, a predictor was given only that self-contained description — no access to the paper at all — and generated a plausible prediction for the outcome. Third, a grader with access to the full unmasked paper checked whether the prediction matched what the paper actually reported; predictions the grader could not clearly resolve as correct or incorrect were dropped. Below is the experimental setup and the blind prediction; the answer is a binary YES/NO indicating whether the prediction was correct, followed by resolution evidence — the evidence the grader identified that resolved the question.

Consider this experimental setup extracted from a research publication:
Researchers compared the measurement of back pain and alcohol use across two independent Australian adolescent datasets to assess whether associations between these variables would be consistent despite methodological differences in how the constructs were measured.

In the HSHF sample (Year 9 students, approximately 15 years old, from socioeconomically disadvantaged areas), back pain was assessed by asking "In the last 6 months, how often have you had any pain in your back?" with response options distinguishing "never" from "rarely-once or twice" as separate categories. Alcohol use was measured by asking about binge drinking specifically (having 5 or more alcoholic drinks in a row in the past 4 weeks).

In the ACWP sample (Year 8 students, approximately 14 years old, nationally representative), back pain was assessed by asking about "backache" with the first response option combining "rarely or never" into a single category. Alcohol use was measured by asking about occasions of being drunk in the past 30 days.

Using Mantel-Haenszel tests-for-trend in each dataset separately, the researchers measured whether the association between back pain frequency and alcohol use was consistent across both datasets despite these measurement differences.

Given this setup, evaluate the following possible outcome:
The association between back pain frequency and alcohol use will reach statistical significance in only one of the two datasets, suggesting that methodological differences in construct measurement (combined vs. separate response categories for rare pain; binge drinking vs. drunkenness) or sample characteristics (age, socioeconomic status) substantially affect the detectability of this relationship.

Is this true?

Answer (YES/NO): NO